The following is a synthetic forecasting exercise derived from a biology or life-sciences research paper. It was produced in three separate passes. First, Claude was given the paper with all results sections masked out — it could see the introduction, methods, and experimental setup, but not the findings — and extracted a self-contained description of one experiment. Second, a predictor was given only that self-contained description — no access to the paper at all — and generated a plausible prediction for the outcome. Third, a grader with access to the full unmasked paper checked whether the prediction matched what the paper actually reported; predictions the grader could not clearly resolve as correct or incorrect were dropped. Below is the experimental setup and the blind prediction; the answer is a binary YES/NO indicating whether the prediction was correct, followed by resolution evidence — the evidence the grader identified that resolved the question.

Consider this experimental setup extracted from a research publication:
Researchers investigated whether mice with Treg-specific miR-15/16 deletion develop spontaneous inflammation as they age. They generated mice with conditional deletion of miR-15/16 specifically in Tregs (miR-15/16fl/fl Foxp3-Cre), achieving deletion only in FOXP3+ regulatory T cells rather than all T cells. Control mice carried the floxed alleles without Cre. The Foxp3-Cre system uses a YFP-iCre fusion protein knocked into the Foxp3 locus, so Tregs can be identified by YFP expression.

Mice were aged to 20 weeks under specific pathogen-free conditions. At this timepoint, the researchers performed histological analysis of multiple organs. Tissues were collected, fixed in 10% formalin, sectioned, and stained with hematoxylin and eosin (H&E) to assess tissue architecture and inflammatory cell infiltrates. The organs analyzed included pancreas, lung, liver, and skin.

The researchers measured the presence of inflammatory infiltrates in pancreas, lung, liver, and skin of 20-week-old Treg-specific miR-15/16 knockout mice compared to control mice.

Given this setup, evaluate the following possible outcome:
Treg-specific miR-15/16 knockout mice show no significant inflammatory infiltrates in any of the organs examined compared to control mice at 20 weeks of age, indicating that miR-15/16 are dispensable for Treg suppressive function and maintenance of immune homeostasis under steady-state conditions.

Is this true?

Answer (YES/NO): NO